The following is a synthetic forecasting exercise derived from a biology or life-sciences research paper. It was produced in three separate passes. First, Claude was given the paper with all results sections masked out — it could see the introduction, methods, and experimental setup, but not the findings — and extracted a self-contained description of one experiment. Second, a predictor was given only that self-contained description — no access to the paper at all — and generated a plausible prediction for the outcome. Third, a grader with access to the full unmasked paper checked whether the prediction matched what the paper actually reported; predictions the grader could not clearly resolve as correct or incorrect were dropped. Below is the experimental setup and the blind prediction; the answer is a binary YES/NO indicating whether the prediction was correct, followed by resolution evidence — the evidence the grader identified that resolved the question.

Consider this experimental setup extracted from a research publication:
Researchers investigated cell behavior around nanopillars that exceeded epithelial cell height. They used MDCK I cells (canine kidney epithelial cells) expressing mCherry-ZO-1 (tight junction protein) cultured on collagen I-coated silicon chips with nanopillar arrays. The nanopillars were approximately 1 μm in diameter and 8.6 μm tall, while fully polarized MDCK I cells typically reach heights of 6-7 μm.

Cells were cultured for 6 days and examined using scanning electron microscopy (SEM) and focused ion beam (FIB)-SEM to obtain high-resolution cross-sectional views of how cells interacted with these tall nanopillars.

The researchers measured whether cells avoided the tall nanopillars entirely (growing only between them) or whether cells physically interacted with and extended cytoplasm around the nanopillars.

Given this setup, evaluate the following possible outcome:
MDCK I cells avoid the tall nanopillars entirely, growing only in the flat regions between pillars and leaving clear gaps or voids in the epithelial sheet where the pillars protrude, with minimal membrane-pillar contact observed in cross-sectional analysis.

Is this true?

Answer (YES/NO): NO